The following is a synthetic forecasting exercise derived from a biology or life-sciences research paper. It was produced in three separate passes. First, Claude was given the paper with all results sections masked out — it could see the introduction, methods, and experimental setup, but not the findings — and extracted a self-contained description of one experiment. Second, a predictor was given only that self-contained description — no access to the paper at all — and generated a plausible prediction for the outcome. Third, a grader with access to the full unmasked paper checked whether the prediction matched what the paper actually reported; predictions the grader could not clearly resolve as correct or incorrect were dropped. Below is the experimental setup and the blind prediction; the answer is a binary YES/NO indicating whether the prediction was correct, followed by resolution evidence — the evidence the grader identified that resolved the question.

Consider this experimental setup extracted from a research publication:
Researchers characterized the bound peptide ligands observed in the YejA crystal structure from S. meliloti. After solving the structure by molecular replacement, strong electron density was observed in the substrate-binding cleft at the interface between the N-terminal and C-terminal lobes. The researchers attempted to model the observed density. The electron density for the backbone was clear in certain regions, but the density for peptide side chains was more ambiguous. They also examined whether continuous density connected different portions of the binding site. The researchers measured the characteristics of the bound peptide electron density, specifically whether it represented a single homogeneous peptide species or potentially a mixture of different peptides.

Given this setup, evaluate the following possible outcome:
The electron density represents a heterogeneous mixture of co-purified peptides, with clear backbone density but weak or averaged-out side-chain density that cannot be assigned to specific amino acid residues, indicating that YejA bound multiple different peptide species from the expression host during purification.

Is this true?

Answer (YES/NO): YES